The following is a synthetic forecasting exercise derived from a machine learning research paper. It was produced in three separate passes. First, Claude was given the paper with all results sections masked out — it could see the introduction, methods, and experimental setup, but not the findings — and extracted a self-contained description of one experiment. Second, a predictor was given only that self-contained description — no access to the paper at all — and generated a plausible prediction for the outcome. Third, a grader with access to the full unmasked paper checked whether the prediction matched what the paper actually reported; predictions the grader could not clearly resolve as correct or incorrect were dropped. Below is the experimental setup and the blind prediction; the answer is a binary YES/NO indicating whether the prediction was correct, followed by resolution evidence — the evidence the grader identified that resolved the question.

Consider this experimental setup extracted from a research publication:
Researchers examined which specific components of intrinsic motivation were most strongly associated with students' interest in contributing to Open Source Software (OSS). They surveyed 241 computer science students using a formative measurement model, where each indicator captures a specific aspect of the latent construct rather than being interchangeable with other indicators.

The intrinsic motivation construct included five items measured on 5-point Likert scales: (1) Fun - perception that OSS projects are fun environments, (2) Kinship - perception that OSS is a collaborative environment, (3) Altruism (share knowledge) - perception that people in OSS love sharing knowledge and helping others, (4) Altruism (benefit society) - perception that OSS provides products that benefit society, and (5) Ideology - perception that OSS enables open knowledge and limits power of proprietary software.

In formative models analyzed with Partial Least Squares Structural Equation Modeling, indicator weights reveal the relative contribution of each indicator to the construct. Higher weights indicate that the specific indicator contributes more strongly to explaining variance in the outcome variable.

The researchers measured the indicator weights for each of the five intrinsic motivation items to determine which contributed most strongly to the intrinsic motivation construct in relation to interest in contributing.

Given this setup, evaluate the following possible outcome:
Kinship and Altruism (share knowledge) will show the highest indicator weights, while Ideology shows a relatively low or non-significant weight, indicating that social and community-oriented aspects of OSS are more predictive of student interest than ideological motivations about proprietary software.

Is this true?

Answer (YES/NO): NO